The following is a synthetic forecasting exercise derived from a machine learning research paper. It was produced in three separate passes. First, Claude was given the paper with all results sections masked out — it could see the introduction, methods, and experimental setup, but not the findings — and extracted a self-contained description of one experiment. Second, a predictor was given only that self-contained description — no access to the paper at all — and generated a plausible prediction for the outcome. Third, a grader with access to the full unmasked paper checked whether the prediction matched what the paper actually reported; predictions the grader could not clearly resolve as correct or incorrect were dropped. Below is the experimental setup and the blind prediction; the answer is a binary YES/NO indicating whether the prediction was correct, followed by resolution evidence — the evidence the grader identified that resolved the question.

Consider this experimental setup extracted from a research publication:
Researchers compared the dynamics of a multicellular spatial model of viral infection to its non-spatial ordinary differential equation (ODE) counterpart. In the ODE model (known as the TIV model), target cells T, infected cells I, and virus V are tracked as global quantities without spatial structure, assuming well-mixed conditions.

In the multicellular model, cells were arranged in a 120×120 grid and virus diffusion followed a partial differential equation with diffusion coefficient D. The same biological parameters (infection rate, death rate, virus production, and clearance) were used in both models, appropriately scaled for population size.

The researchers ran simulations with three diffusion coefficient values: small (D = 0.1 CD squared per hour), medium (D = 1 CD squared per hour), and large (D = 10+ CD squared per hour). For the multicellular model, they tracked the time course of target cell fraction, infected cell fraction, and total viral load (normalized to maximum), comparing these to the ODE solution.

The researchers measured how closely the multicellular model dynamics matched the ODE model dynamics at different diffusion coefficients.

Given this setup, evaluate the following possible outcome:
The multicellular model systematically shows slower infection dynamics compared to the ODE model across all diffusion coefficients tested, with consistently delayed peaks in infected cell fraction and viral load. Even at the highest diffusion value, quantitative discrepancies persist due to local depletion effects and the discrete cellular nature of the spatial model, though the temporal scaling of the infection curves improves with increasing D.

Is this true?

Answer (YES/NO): NO